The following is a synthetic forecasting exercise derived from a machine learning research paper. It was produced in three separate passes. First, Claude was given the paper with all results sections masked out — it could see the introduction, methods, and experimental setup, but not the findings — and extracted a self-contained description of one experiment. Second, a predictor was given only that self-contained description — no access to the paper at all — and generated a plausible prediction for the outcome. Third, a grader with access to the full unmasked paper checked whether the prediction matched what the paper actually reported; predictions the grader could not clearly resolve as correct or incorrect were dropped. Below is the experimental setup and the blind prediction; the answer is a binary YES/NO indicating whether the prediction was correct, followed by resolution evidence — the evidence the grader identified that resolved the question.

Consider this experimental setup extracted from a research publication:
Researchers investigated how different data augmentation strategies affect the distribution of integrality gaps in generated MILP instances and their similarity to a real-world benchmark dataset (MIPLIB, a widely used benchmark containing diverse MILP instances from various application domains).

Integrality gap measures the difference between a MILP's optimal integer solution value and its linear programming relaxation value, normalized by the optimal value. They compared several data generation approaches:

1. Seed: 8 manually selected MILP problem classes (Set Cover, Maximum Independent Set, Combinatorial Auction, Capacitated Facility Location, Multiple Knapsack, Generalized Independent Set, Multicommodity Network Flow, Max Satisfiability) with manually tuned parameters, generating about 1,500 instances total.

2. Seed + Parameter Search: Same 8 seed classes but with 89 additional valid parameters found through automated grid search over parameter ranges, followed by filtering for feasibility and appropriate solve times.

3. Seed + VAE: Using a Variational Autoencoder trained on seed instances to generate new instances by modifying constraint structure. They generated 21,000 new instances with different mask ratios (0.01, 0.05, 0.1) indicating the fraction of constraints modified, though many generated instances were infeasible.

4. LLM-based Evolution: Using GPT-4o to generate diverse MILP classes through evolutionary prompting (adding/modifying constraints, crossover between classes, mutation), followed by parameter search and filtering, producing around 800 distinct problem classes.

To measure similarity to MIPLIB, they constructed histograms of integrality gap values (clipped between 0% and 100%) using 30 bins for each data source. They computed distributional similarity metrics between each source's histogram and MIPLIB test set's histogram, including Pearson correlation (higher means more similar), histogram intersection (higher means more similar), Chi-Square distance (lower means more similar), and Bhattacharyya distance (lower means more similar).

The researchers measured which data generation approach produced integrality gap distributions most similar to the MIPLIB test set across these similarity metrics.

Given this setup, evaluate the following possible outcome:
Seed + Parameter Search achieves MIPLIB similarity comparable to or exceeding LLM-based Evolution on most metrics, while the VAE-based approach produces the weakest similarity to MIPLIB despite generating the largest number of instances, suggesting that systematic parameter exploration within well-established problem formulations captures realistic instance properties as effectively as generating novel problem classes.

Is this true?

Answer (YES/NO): NO